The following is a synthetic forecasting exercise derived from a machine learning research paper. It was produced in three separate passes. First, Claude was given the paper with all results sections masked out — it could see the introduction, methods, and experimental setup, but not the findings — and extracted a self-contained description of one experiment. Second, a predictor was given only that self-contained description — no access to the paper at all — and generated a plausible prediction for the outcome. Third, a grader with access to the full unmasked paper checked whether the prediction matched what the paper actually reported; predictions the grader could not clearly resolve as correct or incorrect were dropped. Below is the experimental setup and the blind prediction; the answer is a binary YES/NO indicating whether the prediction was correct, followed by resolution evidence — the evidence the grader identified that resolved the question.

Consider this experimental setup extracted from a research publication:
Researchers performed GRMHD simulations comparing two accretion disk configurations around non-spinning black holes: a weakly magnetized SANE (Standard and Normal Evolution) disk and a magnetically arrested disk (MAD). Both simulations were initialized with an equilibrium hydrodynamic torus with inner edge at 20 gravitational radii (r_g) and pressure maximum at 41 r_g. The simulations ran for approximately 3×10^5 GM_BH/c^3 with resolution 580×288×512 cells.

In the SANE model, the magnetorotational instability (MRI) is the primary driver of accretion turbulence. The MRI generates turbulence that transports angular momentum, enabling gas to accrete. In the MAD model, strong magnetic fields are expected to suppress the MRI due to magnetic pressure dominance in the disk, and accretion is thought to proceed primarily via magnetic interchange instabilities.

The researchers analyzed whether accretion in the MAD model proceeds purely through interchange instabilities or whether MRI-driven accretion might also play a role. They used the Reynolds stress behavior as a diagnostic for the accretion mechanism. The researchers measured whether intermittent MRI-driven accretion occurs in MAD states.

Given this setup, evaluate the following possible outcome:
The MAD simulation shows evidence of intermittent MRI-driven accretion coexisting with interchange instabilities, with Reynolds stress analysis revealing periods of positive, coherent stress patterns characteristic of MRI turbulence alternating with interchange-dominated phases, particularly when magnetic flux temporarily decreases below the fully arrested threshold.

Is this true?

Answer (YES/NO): YES